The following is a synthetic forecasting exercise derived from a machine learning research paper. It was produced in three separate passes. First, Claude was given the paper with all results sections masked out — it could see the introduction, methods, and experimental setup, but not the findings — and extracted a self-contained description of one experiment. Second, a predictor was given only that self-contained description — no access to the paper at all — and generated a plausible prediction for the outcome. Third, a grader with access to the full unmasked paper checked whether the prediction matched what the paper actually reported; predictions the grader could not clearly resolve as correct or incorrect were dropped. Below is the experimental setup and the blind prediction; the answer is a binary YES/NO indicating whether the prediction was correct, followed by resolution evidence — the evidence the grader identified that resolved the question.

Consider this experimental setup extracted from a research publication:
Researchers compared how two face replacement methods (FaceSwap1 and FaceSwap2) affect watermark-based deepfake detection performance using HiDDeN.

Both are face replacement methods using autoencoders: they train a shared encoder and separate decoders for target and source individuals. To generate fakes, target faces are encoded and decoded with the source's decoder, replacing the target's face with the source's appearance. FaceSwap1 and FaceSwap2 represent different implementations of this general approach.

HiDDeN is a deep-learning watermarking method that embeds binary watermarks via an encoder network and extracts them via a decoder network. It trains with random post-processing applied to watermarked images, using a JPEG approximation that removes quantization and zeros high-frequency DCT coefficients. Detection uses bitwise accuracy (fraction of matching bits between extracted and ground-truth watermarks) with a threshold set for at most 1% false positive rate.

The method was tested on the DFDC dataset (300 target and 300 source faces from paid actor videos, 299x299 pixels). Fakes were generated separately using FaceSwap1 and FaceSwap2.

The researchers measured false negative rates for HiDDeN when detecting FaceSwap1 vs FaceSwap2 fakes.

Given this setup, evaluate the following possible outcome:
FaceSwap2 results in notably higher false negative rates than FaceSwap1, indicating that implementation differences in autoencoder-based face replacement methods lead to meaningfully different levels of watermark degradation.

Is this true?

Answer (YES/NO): YES